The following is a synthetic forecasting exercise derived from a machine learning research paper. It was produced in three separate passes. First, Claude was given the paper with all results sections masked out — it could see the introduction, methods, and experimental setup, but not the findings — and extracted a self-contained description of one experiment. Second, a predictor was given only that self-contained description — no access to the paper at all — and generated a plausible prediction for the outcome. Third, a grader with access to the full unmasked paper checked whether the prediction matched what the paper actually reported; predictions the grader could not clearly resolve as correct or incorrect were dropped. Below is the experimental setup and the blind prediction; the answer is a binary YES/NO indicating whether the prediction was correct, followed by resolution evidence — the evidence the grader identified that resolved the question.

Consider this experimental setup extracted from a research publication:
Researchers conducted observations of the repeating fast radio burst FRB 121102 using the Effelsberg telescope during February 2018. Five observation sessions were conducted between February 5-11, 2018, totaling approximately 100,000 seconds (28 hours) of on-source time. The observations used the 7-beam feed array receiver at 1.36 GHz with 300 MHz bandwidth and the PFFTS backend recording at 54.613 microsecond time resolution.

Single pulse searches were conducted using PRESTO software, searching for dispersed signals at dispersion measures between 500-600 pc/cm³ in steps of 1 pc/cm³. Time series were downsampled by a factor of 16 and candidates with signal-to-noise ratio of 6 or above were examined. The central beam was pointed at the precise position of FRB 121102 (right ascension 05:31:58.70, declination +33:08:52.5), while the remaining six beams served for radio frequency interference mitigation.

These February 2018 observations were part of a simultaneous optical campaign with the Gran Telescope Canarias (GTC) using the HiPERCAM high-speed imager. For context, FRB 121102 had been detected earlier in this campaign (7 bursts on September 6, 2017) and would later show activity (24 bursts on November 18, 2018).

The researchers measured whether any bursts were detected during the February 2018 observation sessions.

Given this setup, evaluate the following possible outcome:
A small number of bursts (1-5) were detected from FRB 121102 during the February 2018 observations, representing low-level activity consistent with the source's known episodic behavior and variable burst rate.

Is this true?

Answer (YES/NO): NO